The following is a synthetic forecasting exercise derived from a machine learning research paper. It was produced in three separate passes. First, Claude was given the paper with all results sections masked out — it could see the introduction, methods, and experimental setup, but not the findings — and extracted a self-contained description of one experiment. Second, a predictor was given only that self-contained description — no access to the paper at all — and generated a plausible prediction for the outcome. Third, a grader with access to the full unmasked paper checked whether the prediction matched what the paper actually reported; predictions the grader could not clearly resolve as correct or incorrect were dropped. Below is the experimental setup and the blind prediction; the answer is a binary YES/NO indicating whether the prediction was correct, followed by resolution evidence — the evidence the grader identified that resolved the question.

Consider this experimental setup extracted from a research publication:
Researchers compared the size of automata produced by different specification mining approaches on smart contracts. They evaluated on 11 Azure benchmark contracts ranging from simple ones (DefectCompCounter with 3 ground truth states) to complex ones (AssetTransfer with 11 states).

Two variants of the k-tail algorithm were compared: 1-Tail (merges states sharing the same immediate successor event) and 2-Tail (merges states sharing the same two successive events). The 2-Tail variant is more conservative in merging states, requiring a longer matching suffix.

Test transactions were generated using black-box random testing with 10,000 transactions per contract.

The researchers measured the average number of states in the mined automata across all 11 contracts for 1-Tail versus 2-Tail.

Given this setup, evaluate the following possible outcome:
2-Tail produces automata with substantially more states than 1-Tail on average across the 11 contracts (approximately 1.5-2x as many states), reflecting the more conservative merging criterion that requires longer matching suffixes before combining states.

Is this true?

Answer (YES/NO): NO